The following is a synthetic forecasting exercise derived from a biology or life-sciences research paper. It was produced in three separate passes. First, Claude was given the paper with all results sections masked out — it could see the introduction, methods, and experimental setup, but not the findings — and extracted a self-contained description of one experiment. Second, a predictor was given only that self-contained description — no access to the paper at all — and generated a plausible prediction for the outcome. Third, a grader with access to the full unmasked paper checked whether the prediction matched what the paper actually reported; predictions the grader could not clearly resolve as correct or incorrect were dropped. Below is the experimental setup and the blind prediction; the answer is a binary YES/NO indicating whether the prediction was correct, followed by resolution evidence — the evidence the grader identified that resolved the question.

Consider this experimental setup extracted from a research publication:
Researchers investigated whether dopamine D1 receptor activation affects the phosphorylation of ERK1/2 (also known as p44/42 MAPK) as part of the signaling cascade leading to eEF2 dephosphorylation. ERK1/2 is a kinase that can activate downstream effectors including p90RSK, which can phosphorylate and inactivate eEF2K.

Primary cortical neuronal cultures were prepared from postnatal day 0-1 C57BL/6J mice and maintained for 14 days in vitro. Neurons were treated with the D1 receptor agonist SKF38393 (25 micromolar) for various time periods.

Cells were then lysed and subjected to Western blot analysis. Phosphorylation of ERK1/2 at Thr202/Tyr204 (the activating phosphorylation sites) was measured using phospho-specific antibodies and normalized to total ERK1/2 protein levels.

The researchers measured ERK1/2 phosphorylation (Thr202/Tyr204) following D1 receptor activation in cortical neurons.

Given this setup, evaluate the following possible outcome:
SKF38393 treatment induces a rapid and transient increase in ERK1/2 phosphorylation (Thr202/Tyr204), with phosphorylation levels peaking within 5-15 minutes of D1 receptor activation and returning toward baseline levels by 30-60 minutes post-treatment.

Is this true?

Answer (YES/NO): NO